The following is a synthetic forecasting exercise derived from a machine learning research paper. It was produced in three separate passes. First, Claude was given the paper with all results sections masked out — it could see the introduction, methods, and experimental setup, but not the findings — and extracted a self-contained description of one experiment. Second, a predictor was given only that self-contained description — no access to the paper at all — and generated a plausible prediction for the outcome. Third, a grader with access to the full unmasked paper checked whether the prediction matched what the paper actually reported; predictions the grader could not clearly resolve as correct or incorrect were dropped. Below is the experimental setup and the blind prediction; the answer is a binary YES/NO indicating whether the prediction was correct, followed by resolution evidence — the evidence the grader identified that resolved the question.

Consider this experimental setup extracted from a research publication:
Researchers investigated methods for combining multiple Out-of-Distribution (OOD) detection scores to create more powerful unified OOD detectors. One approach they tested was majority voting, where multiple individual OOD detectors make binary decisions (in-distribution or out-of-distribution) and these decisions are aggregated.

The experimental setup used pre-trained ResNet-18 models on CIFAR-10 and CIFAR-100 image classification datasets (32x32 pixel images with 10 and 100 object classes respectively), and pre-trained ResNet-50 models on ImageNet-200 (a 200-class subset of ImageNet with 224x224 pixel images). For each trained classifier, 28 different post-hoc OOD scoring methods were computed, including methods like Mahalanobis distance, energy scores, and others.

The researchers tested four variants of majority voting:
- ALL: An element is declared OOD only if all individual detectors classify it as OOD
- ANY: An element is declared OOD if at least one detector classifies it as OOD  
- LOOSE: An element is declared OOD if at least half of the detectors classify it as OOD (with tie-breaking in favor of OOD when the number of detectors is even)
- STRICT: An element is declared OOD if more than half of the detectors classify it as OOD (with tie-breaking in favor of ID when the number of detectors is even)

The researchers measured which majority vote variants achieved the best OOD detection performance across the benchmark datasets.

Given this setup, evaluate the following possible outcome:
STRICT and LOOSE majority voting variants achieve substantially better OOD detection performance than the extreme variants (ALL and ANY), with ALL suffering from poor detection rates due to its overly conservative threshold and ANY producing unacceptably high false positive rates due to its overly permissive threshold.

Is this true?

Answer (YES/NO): NO